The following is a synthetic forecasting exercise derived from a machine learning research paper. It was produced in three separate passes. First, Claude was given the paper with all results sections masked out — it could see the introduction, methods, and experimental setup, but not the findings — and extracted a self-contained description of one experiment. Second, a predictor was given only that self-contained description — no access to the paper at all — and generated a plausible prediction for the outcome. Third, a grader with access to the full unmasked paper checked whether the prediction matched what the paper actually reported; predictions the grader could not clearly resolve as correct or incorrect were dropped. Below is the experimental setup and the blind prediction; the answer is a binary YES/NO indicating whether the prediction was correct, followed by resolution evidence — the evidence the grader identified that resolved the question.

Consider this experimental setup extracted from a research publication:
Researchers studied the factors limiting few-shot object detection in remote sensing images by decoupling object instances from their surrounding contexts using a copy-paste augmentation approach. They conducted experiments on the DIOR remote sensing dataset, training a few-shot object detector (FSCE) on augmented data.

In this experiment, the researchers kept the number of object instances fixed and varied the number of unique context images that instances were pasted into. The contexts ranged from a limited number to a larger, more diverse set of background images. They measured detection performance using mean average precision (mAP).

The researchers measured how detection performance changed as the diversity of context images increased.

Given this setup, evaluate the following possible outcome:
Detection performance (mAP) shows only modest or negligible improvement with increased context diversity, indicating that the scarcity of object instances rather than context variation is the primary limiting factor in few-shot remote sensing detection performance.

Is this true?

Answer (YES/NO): NO